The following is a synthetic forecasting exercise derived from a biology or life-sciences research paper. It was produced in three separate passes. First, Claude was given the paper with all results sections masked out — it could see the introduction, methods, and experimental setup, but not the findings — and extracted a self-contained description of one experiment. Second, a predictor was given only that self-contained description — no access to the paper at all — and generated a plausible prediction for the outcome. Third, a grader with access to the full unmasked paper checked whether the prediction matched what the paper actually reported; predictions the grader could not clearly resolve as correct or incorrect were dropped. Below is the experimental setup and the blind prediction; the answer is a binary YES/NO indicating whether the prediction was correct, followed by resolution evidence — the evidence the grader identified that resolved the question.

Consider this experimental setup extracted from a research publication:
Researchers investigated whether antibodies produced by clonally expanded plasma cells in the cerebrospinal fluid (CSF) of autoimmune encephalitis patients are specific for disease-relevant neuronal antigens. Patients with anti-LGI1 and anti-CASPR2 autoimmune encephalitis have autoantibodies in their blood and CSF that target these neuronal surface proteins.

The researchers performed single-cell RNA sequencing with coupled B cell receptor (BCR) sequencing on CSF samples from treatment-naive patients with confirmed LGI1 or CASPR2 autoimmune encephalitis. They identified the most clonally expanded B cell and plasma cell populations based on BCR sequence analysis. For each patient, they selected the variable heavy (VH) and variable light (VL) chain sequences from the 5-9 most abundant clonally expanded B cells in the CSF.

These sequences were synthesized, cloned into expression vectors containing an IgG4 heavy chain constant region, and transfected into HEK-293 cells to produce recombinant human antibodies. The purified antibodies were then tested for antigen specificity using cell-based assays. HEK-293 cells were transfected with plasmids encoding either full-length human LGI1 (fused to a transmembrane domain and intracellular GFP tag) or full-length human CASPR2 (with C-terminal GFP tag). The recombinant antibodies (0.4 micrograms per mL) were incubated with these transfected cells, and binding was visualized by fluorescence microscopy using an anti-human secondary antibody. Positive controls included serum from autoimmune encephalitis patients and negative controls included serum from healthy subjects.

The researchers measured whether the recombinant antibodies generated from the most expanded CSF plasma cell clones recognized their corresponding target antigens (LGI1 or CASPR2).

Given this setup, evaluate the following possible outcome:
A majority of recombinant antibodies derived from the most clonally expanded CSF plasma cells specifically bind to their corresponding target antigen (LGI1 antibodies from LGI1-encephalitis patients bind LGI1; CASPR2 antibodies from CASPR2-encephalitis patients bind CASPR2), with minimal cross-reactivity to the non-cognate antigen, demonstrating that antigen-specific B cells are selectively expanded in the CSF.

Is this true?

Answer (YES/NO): YES